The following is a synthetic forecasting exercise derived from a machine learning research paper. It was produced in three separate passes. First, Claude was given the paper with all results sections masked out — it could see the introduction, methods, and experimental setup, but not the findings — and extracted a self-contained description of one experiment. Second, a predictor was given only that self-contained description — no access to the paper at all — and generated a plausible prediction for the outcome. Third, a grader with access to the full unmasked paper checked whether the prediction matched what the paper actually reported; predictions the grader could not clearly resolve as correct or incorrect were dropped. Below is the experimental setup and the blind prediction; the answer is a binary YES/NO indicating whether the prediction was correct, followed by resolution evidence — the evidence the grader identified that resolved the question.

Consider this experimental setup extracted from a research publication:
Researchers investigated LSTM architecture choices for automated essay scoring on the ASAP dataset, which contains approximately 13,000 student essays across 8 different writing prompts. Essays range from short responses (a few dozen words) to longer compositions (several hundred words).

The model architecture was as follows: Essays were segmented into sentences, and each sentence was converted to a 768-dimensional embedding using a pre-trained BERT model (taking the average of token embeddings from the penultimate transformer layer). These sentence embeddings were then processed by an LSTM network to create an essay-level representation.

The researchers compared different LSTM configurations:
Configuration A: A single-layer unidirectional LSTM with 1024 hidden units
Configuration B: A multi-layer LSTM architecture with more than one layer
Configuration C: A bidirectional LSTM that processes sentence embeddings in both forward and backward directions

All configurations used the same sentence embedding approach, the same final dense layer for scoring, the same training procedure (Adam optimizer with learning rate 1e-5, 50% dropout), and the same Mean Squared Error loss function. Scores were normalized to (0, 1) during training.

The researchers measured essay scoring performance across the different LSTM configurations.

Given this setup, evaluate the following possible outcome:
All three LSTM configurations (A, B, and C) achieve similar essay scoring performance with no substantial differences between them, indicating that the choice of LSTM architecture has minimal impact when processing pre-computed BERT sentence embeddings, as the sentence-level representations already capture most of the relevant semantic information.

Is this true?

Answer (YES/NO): NO